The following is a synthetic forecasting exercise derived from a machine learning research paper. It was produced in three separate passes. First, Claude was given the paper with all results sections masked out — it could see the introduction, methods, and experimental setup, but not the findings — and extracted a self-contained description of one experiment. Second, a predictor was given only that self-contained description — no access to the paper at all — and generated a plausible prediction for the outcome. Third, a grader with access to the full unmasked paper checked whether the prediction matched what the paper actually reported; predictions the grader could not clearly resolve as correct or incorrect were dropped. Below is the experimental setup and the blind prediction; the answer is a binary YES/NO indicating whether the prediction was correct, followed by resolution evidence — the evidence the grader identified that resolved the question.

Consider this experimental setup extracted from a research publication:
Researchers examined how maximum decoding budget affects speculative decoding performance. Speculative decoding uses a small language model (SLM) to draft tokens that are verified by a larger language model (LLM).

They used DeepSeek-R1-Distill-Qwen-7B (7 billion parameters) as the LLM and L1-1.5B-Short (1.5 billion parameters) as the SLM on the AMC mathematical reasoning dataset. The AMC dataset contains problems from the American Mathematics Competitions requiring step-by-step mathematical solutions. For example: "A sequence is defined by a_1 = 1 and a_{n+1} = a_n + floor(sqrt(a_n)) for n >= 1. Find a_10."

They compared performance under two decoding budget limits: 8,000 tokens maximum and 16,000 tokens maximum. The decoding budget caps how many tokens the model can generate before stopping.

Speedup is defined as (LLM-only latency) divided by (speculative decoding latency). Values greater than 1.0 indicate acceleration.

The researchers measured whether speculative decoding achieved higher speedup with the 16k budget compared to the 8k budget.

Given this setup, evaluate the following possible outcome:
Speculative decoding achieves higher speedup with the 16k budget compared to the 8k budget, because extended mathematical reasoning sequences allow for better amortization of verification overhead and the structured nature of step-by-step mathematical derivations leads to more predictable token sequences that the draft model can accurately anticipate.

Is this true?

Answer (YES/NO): YES